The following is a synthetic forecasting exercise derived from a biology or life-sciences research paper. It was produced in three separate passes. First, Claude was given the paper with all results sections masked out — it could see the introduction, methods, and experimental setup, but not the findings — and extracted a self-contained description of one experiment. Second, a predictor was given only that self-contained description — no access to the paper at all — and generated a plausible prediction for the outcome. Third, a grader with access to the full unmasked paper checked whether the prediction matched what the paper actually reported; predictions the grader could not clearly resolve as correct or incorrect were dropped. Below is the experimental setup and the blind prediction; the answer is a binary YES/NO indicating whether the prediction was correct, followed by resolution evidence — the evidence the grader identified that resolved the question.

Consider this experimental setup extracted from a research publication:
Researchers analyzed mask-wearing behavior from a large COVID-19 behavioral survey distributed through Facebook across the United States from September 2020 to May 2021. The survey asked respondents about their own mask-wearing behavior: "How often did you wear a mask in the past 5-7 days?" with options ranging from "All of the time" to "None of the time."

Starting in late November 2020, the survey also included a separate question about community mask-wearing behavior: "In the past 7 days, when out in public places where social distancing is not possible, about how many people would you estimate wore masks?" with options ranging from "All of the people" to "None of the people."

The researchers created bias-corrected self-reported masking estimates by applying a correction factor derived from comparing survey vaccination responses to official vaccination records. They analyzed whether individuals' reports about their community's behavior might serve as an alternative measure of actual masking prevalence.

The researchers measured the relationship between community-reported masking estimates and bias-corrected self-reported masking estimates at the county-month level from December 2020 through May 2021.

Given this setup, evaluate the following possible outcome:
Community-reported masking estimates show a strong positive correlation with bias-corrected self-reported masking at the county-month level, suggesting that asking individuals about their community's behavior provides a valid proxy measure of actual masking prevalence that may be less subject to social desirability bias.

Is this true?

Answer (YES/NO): YES